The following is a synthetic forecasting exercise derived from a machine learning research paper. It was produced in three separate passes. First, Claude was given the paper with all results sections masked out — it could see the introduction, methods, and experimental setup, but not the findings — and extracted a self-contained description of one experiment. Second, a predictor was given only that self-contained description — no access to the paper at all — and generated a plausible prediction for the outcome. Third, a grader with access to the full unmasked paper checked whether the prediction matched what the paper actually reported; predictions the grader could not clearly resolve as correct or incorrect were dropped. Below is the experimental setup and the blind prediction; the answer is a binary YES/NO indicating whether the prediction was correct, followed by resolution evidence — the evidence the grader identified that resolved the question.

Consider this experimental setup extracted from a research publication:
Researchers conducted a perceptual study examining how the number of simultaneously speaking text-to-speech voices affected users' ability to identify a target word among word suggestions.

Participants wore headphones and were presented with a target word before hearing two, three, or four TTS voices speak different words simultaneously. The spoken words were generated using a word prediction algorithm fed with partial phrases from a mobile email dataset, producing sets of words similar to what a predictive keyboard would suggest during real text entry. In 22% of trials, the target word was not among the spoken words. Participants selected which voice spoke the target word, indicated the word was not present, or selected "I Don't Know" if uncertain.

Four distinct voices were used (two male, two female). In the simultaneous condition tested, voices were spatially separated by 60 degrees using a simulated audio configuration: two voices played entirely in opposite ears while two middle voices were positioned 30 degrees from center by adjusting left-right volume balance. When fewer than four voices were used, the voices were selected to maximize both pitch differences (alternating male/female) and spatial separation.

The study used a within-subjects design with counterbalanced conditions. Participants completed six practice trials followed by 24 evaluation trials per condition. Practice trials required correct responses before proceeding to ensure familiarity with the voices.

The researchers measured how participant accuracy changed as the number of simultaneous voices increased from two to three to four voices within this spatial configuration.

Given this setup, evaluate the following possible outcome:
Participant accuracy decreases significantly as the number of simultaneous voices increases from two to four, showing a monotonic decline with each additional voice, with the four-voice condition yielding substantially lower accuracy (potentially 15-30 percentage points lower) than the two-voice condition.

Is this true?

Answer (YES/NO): NO